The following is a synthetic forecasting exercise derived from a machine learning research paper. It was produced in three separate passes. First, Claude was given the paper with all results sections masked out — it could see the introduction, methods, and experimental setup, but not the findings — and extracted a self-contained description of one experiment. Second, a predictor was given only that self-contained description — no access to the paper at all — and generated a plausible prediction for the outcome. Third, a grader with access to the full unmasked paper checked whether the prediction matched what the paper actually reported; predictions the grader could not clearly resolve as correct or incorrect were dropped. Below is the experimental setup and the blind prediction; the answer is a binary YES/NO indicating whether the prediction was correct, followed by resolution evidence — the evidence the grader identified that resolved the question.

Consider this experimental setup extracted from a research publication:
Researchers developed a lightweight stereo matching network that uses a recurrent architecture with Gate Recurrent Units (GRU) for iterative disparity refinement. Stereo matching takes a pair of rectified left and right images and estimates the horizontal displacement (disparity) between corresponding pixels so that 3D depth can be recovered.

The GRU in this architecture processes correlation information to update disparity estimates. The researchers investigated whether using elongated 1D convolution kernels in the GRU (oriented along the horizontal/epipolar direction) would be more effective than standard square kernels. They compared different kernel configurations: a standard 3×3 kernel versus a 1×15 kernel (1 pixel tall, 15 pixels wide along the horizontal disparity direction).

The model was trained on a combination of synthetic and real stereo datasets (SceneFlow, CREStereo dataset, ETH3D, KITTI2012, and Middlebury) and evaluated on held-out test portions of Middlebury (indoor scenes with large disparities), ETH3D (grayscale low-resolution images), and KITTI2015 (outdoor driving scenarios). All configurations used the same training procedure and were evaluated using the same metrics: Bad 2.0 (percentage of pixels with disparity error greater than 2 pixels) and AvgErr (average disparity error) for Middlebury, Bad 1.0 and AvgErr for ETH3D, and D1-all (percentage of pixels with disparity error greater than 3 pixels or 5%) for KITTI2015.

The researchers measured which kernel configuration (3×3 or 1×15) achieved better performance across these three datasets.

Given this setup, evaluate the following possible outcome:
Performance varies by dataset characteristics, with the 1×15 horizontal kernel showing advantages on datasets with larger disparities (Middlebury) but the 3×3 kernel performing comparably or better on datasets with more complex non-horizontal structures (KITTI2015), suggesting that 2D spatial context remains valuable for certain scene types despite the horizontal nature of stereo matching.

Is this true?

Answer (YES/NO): NO